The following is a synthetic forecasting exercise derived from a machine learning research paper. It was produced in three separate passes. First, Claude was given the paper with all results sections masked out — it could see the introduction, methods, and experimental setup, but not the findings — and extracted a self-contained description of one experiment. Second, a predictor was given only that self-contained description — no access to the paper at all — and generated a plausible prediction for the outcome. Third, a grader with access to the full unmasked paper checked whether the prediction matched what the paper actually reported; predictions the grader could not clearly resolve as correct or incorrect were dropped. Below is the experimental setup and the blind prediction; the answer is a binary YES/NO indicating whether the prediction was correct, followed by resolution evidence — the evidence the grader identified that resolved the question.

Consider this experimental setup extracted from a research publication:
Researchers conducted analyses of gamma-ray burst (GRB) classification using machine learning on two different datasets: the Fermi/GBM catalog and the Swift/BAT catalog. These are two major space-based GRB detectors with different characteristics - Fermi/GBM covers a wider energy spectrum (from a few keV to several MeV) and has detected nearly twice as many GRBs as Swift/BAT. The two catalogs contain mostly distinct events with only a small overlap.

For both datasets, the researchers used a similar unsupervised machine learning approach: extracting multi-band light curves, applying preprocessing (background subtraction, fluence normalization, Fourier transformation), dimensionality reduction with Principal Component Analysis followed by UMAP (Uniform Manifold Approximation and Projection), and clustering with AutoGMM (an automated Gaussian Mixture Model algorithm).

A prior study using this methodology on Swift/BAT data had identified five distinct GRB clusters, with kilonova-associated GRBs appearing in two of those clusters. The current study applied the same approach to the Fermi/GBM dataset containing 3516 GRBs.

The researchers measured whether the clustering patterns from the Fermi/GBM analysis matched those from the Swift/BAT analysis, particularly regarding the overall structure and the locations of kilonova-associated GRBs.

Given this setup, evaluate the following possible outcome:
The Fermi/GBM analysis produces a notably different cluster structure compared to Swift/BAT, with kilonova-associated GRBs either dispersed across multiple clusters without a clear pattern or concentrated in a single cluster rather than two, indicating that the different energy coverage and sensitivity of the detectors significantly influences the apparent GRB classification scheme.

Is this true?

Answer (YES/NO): NO